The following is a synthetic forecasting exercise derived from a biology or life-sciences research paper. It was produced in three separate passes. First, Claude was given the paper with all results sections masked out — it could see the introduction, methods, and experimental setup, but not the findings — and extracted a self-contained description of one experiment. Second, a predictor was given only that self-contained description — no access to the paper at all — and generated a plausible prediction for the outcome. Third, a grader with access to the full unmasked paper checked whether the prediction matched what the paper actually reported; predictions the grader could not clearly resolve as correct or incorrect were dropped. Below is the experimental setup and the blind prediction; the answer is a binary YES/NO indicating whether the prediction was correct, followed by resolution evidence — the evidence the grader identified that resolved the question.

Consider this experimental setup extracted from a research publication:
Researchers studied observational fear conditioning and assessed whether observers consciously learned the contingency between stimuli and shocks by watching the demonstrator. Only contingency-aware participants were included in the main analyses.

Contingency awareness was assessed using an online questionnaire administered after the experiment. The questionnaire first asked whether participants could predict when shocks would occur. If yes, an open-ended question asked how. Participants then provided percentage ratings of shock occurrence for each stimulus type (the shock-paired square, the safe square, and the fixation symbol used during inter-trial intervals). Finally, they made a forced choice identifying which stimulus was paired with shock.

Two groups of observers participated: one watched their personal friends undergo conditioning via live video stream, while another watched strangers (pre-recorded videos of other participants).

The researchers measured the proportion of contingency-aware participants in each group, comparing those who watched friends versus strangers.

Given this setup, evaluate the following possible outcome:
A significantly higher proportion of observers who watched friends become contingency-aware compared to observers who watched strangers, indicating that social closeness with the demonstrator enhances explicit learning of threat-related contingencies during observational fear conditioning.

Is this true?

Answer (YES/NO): NO